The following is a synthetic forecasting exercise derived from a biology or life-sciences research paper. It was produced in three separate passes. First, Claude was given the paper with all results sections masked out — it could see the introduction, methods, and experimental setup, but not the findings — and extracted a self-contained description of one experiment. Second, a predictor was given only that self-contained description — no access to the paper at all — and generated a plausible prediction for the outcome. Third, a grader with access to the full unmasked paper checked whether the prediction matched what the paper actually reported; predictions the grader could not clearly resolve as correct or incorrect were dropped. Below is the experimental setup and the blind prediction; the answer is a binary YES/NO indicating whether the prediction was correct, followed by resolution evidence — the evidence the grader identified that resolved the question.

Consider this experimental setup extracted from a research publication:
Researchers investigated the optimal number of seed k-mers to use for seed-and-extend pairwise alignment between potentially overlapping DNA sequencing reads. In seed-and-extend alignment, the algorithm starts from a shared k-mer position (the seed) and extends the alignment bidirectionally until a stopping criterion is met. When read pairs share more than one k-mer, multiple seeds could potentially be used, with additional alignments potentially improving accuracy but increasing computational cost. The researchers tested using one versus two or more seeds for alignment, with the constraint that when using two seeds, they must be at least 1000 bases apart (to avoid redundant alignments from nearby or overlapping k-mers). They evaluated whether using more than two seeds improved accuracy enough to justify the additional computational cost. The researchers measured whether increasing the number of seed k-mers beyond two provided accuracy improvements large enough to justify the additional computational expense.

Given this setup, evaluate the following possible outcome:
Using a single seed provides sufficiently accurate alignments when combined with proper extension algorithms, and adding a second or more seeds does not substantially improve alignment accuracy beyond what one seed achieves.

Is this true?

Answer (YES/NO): NO